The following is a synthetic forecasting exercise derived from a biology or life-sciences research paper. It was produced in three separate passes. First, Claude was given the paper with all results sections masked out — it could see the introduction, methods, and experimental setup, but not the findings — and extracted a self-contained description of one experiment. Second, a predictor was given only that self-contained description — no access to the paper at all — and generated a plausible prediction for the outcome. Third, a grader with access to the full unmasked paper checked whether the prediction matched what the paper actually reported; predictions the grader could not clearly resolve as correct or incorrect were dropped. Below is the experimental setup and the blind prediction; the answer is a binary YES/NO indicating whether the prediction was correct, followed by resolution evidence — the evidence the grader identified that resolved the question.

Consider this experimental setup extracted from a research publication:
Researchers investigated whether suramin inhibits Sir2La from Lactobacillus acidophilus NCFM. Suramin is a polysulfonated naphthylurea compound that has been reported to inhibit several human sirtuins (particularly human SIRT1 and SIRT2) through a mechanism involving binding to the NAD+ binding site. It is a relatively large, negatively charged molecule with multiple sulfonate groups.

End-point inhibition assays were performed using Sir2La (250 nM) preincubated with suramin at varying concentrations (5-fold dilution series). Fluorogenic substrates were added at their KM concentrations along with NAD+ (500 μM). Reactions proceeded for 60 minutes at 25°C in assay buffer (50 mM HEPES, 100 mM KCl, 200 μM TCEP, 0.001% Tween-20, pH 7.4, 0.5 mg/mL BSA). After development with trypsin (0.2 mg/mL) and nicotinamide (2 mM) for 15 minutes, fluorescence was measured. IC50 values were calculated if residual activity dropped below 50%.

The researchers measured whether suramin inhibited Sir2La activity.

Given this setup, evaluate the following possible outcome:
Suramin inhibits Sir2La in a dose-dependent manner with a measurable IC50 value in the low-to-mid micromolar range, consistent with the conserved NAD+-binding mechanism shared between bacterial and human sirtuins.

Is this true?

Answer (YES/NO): NO